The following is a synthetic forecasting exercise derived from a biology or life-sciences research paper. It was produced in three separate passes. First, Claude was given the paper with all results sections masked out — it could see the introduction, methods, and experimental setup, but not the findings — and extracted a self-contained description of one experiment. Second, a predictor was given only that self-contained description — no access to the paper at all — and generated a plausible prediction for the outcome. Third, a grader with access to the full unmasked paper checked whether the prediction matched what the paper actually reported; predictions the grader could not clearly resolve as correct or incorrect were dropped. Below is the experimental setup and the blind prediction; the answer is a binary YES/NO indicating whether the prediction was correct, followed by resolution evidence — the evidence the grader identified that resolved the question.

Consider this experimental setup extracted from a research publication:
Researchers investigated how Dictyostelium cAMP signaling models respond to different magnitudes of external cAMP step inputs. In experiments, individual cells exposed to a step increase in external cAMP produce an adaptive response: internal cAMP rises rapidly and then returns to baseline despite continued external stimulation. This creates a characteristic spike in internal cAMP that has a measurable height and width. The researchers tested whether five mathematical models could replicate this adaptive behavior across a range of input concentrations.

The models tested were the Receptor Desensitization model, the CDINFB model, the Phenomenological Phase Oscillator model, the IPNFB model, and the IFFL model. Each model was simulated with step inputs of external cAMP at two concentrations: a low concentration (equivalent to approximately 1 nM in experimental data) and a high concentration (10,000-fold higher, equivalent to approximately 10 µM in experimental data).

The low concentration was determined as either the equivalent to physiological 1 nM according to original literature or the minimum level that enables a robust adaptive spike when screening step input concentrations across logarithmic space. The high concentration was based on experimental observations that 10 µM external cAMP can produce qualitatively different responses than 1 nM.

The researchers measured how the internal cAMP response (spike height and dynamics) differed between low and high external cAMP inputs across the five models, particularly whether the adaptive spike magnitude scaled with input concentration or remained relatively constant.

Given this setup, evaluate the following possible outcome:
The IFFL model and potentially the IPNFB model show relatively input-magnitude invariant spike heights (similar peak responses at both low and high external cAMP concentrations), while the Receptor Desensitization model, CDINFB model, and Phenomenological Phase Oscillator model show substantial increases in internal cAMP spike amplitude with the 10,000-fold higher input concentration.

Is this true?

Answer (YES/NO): NO